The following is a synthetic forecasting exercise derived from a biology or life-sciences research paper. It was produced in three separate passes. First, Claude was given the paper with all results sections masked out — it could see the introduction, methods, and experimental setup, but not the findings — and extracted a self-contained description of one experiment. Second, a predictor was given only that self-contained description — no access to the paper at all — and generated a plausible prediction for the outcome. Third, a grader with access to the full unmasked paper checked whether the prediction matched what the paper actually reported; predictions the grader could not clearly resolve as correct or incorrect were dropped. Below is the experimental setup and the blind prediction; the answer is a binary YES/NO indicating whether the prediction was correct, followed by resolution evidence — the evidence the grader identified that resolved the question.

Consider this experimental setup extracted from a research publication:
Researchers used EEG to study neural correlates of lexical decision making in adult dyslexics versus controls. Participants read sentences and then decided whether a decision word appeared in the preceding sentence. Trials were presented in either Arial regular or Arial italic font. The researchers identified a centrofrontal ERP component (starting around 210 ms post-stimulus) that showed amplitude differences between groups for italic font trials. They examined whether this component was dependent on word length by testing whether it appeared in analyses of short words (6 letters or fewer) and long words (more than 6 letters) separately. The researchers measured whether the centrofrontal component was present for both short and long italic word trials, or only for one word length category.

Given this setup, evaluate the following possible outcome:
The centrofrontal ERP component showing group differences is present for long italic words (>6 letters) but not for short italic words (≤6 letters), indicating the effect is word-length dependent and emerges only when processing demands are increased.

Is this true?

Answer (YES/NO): NO